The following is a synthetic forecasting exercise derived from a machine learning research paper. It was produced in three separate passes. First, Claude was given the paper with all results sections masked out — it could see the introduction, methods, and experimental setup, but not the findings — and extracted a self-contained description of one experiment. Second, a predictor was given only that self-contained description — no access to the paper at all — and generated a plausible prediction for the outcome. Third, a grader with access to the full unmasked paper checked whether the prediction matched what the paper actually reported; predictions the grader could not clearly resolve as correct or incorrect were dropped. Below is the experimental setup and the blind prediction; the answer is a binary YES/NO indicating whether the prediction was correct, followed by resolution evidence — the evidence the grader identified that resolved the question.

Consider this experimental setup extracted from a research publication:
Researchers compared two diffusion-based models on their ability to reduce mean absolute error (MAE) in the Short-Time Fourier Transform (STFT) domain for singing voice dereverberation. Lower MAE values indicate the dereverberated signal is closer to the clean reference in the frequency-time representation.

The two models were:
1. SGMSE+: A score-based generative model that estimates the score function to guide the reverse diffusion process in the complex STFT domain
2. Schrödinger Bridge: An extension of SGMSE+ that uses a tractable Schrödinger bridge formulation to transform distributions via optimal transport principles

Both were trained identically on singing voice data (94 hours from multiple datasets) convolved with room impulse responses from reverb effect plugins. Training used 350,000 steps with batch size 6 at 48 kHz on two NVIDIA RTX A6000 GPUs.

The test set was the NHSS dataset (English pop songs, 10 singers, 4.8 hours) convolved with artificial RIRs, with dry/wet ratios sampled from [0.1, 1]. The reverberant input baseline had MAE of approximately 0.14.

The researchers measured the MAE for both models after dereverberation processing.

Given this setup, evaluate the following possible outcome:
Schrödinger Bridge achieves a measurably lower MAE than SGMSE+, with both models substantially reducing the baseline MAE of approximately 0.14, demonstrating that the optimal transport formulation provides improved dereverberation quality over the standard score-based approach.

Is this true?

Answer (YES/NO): NO